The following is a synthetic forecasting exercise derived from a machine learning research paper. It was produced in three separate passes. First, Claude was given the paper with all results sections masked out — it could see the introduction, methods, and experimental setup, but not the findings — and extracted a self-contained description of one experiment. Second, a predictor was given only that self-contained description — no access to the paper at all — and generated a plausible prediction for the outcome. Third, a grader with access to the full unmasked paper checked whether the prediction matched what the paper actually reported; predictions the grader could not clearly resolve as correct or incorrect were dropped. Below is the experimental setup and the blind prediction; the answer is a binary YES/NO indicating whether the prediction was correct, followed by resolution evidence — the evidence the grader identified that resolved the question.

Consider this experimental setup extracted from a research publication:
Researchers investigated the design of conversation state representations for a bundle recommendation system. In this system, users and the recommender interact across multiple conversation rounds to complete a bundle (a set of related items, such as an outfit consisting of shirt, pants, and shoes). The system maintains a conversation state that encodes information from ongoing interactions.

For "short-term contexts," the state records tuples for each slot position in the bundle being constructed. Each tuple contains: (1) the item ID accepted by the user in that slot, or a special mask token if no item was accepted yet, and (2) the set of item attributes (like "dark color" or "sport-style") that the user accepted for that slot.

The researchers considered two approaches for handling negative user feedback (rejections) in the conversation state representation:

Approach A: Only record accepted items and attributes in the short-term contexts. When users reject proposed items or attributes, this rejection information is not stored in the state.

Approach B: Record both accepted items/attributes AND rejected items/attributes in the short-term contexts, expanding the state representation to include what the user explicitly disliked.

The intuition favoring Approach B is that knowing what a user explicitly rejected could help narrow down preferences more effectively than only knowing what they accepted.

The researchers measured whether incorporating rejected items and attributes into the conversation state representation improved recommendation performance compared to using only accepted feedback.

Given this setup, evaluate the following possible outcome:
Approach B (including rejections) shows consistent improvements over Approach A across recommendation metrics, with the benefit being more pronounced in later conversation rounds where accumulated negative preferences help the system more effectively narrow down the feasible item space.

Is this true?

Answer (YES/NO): NO